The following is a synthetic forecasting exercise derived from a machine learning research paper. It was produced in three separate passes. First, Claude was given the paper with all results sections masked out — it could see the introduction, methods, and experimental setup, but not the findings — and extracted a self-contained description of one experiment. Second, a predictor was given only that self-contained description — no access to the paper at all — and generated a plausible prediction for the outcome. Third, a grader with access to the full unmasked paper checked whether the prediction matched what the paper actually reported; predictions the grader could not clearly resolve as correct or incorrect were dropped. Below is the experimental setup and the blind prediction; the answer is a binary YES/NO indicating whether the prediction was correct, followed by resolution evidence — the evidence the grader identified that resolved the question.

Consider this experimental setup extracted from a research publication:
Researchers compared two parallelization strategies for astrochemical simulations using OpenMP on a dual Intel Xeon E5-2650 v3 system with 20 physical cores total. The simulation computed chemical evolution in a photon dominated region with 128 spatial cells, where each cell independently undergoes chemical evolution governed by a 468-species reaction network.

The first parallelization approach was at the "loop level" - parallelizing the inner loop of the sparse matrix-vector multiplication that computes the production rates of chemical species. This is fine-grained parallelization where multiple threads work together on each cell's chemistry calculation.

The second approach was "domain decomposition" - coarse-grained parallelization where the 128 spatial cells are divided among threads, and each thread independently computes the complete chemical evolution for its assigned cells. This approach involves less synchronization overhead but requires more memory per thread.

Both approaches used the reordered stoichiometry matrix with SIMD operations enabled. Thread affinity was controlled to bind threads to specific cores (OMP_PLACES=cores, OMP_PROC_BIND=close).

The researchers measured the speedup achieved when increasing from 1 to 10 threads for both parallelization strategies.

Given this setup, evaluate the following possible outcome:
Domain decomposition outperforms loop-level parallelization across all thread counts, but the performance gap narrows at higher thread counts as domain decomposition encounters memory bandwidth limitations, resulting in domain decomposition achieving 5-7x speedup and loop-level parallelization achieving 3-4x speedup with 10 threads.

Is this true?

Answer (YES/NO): NO